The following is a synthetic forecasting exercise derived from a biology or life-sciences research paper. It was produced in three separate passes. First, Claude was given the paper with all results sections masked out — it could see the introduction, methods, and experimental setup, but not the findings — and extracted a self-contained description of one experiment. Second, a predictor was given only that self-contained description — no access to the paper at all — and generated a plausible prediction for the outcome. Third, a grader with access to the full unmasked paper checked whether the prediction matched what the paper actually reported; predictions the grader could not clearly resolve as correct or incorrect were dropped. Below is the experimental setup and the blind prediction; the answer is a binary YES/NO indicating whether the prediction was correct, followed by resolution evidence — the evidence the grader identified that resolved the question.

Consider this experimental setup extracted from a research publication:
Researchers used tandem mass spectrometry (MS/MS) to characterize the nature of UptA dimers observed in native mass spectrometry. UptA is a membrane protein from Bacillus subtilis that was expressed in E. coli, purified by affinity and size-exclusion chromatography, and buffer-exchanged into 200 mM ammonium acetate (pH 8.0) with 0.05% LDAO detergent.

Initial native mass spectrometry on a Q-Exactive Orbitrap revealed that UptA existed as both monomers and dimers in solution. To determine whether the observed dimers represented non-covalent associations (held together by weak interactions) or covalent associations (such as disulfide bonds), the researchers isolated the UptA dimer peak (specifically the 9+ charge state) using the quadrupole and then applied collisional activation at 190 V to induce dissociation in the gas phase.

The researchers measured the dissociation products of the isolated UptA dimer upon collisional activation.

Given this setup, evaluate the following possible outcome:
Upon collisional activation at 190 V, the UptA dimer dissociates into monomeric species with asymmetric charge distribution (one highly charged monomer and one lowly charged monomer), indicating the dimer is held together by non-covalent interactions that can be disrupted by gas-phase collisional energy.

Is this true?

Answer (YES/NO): NO